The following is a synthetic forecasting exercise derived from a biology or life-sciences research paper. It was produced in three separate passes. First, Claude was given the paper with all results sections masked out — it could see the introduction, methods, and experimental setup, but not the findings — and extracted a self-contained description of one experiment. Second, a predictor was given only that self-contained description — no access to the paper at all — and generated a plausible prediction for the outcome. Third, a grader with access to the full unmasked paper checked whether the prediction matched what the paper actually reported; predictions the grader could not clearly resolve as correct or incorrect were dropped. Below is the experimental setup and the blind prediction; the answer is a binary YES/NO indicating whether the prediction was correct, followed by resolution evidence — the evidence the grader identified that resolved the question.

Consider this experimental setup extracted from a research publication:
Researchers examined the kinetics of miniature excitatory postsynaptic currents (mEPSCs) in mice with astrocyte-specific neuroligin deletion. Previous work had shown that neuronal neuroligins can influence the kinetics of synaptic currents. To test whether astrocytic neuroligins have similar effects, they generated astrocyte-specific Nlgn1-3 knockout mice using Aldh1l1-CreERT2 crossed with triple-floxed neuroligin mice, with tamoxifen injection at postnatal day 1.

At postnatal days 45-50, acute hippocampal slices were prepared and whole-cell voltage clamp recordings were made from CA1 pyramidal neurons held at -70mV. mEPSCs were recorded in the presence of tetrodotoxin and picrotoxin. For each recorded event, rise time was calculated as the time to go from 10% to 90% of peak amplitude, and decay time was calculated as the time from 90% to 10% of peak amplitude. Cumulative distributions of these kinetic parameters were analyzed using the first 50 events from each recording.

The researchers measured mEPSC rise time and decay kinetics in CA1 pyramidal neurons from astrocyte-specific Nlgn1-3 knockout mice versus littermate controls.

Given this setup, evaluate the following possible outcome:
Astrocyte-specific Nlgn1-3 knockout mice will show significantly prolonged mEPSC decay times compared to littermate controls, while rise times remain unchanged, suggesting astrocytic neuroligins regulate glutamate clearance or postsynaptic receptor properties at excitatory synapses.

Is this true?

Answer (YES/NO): NO